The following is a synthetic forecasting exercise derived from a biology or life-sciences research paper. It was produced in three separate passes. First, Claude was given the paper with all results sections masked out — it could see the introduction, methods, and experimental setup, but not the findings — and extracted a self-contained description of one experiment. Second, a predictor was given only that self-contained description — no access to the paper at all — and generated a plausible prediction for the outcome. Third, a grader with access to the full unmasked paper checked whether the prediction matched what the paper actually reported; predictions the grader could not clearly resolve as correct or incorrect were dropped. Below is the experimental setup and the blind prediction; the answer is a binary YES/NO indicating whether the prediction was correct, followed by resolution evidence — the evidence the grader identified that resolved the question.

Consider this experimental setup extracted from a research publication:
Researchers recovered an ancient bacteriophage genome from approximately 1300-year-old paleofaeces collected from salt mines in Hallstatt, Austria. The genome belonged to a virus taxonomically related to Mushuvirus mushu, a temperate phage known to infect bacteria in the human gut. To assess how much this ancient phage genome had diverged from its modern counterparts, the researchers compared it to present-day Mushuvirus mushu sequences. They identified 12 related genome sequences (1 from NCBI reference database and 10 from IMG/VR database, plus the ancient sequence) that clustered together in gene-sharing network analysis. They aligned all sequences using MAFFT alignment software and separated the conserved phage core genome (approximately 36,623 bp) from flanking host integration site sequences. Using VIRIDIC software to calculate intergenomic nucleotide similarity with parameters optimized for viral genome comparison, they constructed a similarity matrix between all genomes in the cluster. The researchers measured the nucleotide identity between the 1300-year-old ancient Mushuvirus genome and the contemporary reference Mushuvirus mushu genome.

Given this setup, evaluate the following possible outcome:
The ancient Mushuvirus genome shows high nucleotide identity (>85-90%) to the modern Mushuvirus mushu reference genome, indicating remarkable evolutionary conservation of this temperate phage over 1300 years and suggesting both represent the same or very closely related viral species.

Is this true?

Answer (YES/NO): YES